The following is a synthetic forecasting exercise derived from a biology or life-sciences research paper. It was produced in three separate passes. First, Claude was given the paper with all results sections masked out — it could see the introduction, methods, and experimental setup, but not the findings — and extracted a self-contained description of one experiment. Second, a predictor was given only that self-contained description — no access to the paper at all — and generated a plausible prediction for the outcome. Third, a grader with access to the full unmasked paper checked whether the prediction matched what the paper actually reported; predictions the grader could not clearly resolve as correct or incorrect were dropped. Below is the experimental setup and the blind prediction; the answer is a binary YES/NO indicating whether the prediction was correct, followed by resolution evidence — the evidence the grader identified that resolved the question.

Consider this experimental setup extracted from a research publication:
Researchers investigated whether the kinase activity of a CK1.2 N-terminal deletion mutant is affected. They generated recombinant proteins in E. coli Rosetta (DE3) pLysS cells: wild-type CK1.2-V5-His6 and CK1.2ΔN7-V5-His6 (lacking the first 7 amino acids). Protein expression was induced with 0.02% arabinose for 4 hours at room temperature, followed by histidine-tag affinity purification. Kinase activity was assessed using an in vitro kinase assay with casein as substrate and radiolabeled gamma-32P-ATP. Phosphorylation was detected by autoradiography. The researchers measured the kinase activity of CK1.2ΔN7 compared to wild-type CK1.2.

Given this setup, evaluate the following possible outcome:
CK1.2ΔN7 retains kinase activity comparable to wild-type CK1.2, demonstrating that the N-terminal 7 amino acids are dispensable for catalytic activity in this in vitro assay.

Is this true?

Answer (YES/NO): YES